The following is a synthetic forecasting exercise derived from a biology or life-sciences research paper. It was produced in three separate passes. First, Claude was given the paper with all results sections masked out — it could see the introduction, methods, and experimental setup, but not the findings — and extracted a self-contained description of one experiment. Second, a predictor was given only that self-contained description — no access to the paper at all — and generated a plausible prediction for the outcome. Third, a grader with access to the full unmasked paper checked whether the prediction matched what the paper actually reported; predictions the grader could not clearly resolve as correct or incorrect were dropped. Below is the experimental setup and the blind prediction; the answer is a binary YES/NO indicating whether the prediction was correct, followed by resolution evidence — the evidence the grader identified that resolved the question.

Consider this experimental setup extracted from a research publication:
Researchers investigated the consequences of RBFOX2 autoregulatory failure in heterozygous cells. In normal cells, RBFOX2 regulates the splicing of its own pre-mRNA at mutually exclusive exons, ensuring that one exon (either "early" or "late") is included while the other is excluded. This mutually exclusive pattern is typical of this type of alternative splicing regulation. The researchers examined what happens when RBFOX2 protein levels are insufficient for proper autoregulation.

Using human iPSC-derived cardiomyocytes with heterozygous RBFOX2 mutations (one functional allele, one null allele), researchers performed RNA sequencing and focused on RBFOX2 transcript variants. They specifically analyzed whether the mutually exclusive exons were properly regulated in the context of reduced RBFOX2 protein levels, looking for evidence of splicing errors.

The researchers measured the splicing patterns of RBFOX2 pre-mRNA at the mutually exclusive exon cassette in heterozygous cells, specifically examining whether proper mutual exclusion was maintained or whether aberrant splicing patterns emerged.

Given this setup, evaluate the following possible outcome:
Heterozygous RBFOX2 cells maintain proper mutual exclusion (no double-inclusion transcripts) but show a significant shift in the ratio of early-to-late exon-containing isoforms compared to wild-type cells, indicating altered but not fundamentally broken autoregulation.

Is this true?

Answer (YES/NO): NO